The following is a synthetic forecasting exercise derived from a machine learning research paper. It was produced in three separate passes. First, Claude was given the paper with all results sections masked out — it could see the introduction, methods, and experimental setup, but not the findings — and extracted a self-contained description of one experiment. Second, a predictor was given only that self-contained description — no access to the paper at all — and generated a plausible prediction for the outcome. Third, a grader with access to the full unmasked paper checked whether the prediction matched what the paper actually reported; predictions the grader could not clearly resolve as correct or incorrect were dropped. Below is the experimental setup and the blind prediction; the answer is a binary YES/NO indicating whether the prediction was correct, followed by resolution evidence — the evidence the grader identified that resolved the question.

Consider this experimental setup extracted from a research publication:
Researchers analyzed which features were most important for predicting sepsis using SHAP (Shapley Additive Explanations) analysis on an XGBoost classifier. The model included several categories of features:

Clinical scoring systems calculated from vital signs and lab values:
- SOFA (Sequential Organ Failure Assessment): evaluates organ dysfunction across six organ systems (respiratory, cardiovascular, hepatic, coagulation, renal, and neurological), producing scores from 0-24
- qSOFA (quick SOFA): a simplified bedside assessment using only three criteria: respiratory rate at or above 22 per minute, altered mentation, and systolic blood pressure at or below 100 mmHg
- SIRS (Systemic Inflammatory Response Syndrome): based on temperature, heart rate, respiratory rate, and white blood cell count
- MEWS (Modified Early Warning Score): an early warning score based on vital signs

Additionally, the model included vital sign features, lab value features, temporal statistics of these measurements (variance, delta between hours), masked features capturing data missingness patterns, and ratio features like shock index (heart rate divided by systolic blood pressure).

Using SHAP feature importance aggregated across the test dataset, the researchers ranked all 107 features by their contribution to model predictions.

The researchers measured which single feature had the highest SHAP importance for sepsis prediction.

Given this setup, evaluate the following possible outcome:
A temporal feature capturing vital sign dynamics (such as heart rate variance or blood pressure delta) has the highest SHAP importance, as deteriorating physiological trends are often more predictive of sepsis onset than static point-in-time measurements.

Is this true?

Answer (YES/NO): NO